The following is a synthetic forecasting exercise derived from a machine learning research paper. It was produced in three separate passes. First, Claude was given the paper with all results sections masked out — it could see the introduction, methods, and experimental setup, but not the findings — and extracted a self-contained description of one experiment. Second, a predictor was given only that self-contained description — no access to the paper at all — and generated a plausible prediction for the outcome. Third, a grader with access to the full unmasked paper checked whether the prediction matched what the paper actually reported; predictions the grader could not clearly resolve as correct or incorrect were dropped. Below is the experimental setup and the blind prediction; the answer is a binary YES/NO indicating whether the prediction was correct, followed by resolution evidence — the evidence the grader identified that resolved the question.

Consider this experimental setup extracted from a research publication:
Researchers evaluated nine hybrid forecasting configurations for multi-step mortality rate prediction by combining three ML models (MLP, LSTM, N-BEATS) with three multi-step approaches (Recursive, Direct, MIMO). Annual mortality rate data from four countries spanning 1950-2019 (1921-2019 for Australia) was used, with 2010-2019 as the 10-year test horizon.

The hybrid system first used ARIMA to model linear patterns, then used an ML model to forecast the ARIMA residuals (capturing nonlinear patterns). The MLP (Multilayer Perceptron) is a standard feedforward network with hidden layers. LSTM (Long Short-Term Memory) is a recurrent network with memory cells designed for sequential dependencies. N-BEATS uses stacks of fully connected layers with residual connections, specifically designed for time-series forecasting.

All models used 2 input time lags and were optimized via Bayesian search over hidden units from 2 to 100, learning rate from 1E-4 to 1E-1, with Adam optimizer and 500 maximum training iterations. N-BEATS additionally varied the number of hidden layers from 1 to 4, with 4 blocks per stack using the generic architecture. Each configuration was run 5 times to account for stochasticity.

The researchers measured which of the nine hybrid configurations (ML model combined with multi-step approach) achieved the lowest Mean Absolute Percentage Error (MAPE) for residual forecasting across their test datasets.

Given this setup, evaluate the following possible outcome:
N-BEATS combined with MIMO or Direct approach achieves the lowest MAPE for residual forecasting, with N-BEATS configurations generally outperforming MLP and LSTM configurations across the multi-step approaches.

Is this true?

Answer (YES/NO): NO